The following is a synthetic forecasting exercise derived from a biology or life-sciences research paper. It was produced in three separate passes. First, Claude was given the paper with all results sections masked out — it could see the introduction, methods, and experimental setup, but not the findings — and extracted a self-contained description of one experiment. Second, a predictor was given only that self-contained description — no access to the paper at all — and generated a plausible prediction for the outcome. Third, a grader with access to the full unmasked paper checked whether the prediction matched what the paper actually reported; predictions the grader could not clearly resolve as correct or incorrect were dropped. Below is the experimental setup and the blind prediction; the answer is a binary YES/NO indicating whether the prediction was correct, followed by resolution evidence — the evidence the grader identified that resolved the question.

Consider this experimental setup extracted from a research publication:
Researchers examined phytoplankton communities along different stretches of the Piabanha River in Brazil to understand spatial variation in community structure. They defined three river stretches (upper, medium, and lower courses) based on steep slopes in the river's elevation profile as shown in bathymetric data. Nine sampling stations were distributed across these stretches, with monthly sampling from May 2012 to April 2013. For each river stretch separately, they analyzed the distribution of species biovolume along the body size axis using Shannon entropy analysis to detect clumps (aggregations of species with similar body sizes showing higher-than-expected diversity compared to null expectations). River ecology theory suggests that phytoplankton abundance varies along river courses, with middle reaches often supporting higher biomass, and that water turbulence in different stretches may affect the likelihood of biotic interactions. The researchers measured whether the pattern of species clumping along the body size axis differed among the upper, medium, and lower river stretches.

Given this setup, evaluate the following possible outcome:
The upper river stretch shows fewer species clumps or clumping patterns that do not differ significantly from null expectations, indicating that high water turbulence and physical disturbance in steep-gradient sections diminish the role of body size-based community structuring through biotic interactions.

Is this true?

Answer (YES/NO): NO